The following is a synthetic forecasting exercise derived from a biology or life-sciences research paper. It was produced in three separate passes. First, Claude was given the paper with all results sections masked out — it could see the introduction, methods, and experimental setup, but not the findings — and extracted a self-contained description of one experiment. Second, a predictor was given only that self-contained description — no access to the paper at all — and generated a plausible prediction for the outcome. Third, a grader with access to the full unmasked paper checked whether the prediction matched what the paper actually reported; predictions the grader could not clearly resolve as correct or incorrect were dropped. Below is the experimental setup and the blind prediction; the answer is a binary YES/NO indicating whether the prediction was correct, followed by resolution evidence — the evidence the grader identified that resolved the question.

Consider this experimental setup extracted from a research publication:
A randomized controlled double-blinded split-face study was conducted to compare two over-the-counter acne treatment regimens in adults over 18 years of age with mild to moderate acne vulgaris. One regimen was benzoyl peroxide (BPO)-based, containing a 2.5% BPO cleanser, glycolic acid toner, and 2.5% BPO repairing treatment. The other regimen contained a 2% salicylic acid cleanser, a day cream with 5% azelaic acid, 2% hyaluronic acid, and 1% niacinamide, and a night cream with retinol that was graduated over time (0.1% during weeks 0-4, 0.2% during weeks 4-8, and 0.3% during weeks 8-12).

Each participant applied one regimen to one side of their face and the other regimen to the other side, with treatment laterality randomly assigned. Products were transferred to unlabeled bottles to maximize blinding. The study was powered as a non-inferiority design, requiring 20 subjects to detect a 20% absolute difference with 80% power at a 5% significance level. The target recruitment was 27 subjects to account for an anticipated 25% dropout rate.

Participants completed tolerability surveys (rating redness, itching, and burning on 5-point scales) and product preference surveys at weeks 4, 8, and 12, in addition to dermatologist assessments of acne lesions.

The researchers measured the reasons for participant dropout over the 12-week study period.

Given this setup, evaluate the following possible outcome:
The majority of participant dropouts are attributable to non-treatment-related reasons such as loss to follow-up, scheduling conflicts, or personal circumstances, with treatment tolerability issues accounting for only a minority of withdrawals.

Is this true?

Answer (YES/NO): YES